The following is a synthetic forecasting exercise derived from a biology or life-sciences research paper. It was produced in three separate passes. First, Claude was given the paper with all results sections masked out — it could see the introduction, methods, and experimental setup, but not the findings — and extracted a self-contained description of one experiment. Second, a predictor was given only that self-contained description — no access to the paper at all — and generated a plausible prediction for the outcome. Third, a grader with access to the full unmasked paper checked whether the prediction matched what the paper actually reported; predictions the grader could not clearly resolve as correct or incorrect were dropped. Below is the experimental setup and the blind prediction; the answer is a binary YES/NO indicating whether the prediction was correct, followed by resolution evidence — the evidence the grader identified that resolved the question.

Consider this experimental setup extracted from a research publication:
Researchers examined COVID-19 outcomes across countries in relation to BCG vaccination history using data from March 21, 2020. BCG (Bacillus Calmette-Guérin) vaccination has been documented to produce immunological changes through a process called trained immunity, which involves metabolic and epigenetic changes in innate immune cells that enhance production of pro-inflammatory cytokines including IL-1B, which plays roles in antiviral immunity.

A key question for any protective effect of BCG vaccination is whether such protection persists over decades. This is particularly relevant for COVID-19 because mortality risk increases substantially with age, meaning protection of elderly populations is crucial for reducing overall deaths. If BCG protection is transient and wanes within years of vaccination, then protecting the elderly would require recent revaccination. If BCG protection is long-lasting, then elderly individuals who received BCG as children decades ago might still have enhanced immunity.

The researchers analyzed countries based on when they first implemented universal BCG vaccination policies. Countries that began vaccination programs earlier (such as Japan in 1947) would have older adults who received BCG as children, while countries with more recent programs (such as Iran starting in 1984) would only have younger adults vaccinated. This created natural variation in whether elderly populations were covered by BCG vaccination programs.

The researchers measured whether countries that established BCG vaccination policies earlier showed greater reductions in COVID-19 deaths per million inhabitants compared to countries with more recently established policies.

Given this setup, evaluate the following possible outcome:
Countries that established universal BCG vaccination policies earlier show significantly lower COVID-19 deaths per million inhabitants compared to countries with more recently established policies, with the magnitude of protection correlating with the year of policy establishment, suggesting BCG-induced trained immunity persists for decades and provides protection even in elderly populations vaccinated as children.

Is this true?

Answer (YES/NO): YES